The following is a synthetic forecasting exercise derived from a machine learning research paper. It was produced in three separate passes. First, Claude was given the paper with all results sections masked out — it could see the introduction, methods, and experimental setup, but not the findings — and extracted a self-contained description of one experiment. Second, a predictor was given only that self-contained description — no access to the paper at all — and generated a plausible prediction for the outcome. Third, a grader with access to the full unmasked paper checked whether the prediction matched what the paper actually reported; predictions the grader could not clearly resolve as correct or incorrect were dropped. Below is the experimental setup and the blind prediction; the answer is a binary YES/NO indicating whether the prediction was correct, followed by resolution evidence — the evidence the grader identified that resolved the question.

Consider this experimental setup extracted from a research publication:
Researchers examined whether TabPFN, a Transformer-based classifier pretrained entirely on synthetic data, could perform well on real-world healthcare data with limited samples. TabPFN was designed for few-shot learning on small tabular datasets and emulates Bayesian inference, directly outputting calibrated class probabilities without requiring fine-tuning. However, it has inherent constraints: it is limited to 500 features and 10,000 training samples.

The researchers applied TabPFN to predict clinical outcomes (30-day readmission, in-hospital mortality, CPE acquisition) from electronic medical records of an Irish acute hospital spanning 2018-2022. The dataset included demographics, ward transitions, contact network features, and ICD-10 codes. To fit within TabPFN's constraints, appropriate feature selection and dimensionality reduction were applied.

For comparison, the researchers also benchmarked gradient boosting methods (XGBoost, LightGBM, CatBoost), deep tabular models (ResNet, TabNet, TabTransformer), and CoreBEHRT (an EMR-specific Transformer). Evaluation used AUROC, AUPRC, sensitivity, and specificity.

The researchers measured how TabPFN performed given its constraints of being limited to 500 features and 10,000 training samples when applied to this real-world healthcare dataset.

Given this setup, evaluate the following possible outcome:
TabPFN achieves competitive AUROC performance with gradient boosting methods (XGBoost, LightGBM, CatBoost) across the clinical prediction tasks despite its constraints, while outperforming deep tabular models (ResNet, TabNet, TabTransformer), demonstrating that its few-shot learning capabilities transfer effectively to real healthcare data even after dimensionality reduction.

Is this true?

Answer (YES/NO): NO